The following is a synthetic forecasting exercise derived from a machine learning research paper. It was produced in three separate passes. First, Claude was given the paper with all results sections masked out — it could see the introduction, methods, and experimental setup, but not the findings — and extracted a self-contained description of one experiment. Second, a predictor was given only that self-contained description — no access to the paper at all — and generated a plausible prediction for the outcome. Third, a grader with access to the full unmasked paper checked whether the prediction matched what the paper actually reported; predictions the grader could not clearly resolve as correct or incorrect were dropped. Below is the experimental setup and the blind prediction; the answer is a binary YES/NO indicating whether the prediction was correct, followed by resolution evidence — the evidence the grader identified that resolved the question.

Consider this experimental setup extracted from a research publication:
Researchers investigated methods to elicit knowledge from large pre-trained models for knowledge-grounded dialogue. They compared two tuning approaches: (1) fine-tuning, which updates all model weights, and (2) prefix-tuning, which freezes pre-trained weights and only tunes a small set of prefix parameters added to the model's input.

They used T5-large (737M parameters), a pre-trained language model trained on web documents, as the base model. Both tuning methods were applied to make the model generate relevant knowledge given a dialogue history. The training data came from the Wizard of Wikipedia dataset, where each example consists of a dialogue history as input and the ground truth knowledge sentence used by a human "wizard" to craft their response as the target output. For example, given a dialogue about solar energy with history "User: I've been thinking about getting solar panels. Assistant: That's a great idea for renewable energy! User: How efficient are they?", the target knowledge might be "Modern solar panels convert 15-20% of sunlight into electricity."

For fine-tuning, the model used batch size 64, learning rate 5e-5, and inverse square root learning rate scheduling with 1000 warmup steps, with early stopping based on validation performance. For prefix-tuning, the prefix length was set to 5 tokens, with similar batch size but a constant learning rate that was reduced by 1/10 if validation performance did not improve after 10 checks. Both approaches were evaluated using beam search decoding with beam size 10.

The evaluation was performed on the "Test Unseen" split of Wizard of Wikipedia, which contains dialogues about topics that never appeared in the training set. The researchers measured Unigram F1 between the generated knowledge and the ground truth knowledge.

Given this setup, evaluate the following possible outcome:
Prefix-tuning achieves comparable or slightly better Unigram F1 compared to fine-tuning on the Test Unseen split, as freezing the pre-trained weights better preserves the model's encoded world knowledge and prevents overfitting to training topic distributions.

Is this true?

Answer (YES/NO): NO